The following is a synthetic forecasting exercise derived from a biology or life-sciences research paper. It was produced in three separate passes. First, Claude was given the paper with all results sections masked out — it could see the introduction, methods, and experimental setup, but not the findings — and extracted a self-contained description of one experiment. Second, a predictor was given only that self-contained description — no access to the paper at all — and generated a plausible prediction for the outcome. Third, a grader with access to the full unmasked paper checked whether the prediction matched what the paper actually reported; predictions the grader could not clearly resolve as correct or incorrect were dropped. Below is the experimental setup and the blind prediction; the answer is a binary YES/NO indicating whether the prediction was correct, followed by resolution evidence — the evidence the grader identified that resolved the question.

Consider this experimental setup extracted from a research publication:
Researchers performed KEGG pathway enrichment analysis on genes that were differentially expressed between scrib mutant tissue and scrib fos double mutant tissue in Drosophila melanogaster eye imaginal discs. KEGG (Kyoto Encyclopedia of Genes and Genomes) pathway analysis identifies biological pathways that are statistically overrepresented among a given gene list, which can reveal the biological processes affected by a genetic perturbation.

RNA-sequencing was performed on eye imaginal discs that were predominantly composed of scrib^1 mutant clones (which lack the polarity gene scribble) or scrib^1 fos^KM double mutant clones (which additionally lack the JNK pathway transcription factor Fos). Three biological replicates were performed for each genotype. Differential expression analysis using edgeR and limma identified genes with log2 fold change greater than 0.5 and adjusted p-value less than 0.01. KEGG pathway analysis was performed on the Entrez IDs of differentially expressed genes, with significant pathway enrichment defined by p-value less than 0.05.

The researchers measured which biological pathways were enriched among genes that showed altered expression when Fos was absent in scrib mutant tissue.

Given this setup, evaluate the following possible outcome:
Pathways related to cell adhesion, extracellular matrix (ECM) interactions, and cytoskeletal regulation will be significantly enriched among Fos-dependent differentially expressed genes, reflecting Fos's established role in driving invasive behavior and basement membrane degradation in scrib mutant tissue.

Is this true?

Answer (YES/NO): NO